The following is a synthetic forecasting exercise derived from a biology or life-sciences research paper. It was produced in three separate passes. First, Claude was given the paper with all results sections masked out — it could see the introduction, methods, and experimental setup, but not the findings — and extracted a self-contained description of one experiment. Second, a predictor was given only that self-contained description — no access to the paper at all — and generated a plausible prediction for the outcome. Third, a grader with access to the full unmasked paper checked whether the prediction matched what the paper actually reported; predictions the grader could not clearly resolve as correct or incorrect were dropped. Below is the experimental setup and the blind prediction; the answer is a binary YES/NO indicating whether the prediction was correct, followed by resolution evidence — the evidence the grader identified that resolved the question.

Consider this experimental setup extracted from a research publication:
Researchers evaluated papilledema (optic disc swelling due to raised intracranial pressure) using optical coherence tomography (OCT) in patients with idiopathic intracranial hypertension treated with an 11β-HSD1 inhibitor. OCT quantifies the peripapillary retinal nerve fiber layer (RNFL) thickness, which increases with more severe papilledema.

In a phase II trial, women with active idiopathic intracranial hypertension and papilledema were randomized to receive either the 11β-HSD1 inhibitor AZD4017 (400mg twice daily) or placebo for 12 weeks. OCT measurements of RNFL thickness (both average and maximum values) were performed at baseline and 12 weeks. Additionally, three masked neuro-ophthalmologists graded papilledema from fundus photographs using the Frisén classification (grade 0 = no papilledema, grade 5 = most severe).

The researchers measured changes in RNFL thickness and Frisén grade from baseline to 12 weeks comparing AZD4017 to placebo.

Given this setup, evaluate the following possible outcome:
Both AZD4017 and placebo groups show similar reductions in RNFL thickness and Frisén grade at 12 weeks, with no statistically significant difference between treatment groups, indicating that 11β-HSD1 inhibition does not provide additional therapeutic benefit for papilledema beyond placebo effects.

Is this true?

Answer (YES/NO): NO